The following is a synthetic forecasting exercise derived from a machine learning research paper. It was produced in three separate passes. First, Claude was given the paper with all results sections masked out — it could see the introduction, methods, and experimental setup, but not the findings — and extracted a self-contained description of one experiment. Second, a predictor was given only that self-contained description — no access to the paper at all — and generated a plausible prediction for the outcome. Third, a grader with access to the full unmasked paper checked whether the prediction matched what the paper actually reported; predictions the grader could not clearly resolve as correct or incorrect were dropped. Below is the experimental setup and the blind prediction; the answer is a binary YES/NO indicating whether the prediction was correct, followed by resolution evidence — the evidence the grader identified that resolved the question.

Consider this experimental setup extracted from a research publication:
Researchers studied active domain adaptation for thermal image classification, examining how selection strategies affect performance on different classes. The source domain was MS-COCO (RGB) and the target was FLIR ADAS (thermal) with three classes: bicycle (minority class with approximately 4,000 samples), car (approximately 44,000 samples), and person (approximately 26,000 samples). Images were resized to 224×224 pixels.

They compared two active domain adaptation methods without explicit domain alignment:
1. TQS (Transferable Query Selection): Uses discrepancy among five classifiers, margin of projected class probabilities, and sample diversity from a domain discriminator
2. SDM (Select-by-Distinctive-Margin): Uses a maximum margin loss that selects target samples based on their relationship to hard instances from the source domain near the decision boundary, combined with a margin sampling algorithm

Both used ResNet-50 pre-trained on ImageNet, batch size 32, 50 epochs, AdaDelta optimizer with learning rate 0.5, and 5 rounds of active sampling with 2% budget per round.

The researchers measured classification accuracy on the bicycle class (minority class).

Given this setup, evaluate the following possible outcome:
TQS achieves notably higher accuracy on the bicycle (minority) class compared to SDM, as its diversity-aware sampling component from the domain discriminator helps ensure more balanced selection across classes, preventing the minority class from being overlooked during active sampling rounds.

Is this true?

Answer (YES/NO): YES